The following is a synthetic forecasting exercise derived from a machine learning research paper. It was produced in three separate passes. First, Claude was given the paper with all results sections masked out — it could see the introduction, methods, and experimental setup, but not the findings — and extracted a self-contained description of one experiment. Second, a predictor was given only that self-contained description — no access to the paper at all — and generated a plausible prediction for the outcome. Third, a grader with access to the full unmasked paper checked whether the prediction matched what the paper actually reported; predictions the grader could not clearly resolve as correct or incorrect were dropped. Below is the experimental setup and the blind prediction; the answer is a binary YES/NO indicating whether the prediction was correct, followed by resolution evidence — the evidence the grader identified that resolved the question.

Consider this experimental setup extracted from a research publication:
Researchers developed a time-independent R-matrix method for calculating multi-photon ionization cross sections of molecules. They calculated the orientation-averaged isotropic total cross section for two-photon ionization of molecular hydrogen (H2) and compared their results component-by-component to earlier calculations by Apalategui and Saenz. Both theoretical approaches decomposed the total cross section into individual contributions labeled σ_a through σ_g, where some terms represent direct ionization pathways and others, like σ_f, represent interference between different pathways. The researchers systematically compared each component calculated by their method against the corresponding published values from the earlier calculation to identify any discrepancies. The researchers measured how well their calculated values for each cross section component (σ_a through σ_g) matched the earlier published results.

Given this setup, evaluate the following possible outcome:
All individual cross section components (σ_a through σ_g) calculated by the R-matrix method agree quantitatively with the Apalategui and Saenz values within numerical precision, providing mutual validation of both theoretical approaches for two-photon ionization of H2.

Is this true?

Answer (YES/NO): NO